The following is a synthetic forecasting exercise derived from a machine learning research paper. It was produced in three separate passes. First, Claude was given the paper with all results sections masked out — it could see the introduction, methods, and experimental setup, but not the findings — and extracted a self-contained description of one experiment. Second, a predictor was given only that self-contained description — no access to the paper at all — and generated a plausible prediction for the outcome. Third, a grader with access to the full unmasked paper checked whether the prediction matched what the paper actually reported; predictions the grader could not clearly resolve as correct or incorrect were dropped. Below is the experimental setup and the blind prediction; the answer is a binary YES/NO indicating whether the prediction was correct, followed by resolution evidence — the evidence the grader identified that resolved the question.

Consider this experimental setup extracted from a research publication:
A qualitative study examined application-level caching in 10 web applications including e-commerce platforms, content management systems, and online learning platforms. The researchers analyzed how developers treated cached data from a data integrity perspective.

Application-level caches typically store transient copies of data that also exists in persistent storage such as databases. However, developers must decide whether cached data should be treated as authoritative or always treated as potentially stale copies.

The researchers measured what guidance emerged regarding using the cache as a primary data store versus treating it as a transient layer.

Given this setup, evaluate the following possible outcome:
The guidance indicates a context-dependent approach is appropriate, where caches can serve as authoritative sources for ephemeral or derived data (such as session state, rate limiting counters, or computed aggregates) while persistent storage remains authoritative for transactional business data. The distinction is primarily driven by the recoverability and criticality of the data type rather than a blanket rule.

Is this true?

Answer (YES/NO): NO